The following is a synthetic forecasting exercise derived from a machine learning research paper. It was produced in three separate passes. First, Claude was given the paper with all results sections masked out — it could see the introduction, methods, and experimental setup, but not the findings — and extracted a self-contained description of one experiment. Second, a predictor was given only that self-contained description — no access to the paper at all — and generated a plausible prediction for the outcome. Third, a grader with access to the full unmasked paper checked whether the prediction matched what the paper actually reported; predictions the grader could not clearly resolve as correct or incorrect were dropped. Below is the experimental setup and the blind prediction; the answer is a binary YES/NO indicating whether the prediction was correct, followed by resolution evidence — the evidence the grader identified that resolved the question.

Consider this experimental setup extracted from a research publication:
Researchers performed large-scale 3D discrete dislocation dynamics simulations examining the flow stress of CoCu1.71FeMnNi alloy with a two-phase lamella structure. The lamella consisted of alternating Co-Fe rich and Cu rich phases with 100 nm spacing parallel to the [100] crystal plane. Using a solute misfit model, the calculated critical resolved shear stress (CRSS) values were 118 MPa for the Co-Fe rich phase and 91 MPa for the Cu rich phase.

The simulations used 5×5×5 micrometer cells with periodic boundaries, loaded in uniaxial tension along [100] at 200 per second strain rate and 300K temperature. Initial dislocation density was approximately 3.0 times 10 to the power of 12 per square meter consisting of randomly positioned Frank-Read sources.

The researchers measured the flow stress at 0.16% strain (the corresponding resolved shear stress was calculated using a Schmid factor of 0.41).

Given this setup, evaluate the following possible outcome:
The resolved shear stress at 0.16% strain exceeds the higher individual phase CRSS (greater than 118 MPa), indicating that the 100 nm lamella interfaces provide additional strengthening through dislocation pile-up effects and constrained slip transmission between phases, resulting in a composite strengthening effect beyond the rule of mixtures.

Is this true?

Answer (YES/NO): NO